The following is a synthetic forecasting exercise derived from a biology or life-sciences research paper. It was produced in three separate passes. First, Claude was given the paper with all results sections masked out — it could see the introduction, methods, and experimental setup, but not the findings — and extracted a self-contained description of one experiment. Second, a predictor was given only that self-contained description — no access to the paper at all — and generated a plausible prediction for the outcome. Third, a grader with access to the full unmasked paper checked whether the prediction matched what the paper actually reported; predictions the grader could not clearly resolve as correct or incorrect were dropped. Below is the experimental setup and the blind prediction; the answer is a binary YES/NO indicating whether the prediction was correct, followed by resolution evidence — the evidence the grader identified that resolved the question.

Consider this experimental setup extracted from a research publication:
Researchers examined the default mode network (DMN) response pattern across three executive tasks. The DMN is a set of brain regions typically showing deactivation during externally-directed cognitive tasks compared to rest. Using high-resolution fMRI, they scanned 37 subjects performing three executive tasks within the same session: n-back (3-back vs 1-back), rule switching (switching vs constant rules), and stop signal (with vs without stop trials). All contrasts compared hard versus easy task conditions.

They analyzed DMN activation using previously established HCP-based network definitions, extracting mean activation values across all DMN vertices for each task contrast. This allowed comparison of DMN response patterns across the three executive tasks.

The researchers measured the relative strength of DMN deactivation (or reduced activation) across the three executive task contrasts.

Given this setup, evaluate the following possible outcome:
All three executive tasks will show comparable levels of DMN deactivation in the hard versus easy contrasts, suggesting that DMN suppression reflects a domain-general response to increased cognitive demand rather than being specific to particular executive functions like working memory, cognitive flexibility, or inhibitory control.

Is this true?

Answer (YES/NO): NO